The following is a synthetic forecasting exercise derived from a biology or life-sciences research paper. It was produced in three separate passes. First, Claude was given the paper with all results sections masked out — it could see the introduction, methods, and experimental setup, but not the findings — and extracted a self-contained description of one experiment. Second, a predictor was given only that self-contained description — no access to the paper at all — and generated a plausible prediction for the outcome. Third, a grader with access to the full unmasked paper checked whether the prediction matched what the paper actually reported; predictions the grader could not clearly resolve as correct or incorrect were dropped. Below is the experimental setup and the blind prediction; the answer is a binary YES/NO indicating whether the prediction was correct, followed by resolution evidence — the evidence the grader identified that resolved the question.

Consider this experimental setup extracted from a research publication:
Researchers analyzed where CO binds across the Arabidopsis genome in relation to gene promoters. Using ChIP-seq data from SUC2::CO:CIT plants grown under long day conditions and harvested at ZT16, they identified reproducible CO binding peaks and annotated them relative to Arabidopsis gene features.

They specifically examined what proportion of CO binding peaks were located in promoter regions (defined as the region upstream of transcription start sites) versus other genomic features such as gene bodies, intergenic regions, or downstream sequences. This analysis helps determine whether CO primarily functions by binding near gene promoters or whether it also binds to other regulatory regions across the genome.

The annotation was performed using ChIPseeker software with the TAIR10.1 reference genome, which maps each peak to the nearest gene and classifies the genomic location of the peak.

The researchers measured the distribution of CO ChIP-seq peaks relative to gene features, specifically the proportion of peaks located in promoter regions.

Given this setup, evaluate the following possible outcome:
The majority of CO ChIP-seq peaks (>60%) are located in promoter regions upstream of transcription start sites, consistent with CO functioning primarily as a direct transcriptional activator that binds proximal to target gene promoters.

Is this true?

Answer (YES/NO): NO